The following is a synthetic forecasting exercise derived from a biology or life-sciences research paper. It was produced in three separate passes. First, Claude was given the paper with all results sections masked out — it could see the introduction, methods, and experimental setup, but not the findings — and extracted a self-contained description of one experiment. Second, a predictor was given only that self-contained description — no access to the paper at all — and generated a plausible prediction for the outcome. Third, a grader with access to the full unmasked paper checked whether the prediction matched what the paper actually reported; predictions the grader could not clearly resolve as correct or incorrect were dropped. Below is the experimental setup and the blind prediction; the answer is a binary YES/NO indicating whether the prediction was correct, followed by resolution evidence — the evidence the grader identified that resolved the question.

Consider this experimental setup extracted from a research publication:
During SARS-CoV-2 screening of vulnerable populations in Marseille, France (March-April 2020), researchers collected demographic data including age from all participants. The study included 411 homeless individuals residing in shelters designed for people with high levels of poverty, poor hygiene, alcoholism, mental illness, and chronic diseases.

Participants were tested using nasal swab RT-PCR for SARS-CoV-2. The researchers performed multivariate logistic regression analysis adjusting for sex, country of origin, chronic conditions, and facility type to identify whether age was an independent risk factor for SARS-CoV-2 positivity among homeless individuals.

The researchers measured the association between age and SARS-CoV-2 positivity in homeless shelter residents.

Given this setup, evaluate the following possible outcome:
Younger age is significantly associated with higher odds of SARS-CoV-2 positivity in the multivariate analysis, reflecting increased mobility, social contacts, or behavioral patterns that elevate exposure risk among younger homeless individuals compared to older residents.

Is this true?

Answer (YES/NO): YES